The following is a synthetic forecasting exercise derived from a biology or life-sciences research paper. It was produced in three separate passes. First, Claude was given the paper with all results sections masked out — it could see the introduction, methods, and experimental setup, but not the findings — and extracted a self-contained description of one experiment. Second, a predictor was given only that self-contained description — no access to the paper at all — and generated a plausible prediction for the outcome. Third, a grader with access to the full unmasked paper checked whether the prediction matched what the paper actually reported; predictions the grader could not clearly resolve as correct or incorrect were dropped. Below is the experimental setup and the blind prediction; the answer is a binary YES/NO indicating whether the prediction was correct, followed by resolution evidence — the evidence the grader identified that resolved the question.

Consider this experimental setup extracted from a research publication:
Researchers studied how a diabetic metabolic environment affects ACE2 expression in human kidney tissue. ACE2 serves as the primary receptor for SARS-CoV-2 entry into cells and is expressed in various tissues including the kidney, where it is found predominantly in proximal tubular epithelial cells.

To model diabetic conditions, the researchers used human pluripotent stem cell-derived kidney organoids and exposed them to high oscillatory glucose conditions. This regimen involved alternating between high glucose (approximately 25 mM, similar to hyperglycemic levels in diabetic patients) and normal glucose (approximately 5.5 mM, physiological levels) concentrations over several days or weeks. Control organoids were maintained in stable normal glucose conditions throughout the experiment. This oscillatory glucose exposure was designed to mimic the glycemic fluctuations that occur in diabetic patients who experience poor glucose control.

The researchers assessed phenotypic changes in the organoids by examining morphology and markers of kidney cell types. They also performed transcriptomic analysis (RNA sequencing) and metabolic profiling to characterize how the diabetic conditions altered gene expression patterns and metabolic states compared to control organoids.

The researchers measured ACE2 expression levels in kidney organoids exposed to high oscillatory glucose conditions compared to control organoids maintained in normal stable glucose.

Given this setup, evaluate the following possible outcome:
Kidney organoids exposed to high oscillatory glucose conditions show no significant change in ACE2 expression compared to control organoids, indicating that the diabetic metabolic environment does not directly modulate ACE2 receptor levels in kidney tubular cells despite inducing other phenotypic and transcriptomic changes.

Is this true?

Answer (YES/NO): NO